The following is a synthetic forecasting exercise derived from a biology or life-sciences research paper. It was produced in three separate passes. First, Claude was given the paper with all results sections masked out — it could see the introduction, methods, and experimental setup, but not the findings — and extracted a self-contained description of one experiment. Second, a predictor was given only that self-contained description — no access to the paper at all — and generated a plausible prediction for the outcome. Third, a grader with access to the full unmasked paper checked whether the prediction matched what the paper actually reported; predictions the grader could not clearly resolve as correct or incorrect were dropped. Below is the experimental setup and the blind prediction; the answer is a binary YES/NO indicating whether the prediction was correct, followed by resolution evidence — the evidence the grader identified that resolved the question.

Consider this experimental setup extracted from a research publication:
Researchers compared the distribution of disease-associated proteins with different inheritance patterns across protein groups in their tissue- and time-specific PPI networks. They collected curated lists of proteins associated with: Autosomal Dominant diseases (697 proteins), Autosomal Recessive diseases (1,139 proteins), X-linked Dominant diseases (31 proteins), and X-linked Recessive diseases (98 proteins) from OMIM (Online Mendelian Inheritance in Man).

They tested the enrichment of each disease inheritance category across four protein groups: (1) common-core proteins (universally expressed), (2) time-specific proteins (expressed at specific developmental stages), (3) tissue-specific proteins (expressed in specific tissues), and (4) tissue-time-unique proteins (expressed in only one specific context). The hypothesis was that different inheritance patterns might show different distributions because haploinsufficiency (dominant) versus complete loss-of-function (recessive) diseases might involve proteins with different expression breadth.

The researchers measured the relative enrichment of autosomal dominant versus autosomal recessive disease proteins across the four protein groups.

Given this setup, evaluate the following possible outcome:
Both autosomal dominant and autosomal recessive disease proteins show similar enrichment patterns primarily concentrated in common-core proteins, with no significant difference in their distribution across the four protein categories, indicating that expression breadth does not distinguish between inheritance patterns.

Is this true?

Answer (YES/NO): NO